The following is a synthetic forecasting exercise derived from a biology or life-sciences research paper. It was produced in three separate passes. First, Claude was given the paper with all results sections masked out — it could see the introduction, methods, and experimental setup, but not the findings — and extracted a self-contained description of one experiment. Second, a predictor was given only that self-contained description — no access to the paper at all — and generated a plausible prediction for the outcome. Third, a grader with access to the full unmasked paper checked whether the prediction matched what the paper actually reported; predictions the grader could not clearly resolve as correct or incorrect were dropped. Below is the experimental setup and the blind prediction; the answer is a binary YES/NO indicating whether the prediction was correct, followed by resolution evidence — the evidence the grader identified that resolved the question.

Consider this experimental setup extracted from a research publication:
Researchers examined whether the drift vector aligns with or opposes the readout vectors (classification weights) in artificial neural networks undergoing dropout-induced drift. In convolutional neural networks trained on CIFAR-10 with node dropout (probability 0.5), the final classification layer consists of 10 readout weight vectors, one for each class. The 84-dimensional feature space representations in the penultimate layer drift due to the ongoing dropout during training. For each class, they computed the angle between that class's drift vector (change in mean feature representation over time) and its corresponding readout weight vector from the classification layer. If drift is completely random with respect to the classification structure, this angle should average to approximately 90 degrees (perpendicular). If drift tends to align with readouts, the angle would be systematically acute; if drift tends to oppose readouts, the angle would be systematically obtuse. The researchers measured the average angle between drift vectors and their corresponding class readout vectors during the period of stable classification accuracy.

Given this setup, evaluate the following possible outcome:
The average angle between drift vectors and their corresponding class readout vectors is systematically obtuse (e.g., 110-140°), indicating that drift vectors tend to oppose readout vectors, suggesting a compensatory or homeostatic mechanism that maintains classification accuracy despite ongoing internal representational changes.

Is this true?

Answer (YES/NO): NO